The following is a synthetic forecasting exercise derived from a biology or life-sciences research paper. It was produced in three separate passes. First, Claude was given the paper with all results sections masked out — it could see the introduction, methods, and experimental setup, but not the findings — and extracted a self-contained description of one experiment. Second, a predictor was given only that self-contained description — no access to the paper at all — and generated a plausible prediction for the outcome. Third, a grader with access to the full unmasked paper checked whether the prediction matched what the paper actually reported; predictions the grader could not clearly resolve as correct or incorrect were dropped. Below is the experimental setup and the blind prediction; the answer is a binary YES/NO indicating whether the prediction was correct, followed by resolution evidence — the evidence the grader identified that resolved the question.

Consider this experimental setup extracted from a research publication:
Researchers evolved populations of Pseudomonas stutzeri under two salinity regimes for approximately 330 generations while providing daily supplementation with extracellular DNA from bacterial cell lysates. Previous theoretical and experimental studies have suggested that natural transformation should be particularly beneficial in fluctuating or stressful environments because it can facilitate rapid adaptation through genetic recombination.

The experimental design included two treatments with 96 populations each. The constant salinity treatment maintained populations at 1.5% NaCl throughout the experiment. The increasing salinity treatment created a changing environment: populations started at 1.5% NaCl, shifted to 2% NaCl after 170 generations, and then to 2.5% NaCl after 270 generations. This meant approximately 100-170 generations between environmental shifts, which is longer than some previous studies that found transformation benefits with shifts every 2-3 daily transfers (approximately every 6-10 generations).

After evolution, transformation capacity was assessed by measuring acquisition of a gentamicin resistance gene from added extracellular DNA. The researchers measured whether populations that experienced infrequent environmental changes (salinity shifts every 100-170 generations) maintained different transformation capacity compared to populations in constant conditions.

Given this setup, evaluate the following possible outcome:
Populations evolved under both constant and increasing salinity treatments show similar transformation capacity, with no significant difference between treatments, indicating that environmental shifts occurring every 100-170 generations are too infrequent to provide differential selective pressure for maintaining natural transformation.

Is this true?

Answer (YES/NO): YES